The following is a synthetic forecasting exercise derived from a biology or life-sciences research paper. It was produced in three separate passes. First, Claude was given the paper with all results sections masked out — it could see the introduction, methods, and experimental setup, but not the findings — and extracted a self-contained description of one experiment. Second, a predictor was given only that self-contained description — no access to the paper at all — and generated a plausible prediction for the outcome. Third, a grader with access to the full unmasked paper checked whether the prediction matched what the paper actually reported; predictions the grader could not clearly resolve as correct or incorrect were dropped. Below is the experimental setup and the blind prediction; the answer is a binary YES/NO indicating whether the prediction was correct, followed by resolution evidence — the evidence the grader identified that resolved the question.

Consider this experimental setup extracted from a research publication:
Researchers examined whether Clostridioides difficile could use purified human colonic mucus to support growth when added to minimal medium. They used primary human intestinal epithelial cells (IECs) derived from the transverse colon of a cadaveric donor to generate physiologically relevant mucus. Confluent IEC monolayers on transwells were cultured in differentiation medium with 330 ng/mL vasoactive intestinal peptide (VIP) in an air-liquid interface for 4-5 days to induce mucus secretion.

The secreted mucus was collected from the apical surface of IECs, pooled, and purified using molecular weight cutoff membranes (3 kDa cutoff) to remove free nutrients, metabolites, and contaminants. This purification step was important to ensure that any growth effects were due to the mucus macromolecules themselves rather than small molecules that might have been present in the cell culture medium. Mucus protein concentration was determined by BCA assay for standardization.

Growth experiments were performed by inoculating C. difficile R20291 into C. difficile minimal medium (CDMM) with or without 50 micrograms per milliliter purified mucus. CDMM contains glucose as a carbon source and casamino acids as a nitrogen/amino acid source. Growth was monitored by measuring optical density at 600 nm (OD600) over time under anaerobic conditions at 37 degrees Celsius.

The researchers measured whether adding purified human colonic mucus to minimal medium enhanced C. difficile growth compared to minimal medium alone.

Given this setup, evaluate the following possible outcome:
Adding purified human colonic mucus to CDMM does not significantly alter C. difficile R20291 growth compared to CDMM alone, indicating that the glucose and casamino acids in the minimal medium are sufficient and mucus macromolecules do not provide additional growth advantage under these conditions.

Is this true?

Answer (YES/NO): NO